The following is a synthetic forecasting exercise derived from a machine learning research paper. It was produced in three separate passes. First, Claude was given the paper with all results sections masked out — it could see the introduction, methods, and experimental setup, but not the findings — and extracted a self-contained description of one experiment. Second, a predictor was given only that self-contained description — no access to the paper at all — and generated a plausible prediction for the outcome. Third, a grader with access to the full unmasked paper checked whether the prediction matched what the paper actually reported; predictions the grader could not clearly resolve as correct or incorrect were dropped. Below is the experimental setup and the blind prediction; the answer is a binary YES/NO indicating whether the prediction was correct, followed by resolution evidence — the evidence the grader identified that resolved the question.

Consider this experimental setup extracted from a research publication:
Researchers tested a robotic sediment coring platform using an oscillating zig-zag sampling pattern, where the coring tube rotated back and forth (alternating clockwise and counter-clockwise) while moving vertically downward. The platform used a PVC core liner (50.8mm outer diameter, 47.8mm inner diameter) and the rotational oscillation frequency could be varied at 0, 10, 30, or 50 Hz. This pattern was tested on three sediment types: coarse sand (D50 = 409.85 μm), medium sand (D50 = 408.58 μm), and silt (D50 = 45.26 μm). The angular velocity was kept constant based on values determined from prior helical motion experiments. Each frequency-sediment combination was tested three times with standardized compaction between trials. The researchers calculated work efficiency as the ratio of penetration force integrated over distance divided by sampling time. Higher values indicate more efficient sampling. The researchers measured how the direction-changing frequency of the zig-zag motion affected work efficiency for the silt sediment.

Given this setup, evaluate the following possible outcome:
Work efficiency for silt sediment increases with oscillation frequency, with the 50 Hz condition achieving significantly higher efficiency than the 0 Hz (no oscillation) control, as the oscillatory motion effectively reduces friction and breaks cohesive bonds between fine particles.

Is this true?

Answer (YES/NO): NO